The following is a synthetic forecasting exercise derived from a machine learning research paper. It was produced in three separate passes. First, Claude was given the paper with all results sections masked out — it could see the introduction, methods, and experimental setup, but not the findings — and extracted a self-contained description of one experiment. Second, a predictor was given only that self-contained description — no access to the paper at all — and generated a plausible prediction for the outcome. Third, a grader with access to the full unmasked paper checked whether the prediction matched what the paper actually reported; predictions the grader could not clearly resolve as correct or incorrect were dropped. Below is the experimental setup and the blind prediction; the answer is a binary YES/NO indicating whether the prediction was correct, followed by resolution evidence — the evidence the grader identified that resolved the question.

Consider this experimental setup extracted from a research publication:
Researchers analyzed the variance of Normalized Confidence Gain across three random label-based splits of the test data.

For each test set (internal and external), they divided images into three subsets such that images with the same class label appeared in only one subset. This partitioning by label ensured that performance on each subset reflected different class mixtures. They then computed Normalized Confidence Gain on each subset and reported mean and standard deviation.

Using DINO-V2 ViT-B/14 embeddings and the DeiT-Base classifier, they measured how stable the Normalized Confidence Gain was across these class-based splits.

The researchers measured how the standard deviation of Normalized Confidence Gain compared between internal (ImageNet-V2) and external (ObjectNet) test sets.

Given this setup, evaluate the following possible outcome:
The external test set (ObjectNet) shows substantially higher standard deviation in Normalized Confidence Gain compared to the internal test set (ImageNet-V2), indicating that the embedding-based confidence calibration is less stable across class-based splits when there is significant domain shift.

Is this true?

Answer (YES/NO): YES